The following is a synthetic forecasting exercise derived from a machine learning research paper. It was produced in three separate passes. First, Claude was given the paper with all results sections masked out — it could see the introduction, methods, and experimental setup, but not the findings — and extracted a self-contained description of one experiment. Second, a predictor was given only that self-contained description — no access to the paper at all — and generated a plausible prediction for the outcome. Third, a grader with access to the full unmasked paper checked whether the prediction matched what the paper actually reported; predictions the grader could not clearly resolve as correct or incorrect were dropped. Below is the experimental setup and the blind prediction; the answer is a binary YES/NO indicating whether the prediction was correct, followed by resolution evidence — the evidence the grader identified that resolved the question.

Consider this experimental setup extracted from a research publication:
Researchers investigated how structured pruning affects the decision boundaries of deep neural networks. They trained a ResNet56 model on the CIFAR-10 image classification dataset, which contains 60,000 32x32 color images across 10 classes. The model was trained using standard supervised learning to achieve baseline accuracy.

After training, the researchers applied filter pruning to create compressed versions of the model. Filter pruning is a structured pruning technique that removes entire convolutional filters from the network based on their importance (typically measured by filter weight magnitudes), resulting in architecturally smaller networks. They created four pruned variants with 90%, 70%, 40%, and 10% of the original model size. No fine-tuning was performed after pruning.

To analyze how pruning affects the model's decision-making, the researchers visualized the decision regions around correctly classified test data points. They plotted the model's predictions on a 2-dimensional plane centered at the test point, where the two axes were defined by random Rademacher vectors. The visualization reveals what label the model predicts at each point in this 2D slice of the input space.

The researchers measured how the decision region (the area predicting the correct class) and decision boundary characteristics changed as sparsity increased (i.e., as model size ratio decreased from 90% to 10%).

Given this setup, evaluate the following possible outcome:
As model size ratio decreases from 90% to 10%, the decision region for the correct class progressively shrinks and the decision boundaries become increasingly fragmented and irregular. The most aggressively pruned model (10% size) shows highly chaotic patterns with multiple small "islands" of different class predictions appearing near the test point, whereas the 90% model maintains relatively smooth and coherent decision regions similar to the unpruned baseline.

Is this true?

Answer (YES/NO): NO